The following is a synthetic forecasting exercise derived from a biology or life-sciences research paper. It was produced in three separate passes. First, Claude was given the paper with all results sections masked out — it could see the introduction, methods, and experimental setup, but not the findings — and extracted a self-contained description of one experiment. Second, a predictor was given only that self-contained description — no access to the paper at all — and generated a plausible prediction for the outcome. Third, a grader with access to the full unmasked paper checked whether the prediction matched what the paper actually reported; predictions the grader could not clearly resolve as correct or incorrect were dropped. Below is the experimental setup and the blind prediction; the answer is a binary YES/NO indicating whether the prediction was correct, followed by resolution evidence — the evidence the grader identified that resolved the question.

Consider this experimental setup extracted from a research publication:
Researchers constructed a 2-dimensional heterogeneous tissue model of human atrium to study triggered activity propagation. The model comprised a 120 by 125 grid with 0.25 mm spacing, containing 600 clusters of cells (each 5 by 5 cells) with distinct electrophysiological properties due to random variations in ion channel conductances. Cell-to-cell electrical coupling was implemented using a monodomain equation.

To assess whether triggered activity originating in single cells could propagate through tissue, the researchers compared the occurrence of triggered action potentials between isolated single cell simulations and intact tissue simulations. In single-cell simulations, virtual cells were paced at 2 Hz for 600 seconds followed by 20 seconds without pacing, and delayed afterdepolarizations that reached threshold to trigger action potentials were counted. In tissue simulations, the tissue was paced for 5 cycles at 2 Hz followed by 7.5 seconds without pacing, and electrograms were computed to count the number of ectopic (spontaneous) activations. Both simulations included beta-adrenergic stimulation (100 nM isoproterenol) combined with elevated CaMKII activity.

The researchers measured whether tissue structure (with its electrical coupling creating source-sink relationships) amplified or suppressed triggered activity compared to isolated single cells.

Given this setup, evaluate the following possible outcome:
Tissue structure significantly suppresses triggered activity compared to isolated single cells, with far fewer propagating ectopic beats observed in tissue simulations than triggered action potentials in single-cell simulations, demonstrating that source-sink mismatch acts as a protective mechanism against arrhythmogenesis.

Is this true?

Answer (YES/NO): NO